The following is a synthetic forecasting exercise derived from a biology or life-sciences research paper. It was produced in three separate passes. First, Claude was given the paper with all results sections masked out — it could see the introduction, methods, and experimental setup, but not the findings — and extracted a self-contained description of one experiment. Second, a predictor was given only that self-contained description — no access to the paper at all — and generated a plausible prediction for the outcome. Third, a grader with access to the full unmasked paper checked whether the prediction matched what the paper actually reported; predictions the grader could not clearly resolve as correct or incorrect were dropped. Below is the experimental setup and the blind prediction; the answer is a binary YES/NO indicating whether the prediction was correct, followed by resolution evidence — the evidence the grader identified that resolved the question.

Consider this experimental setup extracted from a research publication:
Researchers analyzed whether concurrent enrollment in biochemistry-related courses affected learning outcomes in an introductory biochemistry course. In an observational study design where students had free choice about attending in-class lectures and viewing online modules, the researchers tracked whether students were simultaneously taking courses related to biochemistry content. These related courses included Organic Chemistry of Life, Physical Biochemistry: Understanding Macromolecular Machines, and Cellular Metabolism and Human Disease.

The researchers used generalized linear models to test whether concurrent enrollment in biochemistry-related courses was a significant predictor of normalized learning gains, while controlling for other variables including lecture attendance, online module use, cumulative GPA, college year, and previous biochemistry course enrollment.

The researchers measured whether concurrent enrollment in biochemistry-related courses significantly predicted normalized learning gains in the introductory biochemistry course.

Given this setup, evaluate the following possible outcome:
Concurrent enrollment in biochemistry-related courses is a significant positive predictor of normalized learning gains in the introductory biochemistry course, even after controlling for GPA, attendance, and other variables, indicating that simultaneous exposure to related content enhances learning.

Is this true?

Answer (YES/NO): NO